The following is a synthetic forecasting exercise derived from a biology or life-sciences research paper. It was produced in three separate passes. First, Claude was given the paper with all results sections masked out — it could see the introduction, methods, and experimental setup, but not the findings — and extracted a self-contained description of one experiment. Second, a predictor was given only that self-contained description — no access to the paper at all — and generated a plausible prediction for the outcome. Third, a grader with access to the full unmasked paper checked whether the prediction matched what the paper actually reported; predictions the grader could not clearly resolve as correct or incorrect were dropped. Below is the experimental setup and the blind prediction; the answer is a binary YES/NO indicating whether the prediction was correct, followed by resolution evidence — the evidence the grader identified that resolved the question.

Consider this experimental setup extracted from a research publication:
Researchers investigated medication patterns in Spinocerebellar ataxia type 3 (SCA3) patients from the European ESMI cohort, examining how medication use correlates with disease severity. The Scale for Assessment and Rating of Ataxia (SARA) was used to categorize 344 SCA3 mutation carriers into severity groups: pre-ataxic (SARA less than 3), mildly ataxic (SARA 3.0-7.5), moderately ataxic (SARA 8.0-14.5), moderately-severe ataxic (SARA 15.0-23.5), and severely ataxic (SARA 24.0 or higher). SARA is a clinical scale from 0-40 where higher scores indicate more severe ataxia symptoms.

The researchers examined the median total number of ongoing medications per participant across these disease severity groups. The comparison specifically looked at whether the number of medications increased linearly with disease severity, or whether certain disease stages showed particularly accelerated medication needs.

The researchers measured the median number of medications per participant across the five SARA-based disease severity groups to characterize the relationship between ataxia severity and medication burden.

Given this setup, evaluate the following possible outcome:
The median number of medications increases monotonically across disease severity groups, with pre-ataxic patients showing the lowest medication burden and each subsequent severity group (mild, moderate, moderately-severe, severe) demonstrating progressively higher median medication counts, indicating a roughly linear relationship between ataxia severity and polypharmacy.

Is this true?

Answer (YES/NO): NO